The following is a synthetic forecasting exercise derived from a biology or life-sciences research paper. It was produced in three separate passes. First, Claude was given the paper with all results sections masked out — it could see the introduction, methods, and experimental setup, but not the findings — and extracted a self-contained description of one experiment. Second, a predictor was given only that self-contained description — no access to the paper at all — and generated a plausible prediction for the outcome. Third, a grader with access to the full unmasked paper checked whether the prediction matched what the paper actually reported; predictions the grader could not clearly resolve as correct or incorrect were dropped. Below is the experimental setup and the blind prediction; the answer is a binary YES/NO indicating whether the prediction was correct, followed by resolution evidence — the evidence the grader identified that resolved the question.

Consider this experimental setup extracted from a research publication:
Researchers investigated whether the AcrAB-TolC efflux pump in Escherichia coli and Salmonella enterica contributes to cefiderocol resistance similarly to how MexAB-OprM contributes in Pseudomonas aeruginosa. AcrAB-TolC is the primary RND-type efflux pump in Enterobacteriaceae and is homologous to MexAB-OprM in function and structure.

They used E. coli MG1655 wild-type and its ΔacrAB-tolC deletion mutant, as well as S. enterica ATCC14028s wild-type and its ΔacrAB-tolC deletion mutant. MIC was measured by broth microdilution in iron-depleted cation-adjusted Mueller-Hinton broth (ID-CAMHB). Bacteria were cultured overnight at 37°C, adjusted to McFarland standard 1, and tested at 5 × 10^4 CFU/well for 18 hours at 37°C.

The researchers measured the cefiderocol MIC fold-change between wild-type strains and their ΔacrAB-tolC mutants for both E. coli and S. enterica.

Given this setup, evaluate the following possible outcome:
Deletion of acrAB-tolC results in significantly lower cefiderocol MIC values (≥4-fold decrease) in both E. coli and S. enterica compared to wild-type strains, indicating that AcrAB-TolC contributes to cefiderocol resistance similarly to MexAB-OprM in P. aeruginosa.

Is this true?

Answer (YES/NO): NO